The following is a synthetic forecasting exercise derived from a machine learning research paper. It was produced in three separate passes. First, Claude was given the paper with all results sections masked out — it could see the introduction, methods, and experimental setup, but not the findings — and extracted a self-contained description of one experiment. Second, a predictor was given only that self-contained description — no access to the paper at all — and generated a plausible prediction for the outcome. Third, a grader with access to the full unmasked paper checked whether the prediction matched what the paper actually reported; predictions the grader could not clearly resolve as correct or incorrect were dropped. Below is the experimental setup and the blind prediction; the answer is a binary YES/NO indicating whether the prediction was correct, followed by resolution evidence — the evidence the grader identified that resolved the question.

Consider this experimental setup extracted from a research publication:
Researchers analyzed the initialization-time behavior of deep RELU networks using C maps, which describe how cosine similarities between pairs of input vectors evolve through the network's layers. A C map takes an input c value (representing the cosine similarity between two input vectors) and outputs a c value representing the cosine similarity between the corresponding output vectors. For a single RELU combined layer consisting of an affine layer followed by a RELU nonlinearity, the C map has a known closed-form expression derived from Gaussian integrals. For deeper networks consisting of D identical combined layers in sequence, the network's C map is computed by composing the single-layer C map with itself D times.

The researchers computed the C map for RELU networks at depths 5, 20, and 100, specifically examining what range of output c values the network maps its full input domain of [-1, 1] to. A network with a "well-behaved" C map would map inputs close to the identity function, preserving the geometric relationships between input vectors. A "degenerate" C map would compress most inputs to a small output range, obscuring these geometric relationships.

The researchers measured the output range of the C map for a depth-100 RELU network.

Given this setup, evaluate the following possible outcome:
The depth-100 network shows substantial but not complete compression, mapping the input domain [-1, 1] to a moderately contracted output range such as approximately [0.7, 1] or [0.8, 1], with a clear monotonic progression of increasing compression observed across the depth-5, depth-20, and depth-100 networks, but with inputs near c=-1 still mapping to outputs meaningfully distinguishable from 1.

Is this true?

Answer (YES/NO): NO